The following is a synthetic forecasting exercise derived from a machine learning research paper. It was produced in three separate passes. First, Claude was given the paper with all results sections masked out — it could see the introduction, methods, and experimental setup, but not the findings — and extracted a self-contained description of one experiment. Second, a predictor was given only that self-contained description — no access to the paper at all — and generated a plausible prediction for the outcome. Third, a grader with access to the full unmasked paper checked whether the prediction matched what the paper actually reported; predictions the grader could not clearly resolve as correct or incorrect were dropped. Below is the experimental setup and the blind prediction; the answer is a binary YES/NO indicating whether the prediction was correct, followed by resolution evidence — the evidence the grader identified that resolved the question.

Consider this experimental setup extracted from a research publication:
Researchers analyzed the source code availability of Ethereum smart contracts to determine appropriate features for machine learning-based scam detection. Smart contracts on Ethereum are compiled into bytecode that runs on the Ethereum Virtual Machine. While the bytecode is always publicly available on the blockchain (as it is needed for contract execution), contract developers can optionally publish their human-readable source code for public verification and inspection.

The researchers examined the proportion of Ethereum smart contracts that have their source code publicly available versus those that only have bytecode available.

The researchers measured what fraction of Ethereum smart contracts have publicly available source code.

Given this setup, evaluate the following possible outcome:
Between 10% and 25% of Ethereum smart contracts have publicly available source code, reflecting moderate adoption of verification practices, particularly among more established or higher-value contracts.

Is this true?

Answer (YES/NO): NO